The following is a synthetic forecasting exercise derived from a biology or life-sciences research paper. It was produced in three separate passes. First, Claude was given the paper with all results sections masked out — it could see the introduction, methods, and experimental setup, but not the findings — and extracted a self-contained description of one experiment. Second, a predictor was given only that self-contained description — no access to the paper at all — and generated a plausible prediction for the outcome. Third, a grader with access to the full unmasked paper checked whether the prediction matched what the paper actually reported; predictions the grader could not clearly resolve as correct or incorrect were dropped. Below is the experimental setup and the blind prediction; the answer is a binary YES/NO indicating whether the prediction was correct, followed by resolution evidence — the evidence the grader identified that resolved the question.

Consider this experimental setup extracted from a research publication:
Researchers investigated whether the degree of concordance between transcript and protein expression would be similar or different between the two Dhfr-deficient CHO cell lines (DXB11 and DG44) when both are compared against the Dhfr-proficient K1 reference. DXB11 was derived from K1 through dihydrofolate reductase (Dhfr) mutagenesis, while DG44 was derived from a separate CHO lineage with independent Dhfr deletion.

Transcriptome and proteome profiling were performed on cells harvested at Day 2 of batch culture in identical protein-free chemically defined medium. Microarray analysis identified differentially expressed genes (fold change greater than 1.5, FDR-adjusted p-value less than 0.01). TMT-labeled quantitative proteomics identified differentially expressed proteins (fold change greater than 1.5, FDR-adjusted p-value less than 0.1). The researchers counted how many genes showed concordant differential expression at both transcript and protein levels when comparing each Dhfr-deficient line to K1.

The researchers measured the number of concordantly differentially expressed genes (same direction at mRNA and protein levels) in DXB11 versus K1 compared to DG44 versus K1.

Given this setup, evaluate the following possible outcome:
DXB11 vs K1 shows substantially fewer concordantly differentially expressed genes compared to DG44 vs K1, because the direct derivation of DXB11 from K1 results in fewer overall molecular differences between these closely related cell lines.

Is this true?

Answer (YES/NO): YES